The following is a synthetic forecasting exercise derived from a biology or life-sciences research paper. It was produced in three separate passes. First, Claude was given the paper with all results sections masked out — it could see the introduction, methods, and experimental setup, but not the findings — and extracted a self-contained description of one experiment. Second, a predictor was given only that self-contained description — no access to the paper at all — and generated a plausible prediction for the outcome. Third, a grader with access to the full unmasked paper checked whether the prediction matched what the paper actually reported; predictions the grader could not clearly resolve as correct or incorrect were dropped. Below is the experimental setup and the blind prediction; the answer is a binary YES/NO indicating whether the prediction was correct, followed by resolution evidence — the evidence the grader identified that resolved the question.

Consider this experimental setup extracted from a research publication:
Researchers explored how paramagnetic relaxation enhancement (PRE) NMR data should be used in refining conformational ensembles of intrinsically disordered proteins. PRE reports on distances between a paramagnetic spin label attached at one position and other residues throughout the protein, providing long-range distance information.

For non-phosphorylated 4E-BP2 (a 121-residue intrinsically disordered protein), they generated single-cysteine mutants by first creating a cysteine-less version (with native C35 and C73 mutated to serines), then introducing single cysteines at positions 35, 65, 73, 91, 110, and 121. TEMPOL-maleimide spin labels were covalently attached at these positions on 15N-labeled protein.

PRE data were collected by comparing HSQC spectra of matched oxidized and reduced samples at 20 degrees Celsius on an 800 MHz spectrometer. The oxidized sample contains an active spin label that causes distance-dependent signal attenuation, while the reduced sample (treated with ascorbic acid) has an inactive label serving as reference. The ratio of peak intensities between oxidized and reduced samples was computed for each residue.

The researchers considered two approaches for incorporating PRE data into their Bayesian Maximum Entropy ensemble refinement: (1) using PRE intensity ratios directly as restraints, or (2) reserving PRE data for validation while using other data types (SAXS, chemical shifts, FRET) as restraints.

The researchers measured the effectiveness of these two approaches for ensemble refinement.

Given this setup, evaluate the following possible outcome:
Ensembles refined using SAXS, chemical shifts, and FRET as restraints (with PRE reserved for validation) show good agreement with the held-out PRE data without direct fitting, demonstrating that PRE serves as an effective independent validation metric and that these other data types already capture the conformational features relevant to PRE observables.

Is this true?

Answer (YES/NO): YES